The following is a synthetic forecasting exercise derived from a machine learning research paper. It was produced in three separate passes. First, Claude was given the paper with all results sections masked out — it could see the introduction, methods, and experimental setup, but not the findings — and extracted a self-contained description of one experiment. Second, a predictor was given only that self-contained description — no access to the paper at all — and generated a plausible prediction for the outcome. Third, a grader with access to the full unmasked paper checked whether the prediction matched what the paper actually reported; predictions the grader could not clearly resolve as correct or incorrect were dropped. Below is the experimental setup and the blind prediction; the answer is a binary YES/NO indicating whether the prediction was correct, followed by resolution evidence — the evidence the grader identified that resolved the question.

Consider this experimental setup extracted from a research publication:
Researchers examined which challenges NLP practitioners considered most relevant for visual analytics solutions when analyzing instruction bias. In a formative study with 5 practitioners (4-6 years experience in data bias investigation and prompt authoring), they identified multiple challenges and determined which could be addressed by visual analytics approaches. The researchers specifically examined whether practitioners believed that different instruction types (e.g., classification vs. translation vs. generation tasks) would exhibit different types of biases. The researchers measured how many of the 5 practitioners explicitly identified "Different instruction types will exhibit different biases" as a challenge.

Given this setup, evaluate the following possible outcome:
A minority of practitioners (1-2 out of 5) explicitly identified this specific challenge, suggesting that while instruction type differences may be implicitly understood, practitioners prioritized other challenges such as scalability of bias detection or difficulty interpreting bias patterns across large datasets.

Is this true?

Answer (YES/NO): NO